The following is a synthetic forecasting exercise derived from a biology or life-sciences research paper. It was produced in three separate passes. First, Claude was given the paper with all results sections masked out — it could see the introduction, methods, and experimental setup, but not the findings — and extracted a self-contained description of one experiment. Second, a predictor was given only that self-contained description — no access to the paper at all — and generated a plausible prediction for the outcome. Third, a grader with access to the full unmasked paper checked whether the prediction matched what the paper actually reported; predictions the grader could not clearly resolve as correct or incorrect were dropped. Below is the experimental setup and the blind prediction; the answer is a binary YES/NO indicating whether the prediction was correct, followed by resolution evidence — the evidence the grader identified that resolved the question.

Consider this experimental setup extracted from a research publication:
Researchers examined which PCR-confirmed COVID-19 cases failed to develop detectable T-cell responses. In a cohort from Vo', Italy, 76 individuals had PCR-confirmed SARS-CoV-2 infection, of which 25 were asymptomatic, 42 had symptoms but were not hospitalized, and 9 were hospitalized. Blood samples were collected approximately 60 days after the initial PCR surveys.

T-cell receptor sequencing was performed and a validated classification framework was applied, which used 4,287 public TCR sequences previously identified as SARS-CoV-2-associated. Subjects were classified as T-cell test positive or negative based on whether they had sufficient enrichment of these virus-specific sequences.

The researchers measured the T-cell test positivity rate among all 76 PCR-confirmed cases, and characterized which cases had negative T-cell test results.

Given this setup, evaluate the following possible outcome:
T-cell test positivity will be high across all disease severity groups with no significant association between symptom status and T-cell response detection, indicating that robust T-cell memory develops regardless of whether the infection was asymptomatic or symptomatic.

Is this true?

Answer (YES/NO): NO